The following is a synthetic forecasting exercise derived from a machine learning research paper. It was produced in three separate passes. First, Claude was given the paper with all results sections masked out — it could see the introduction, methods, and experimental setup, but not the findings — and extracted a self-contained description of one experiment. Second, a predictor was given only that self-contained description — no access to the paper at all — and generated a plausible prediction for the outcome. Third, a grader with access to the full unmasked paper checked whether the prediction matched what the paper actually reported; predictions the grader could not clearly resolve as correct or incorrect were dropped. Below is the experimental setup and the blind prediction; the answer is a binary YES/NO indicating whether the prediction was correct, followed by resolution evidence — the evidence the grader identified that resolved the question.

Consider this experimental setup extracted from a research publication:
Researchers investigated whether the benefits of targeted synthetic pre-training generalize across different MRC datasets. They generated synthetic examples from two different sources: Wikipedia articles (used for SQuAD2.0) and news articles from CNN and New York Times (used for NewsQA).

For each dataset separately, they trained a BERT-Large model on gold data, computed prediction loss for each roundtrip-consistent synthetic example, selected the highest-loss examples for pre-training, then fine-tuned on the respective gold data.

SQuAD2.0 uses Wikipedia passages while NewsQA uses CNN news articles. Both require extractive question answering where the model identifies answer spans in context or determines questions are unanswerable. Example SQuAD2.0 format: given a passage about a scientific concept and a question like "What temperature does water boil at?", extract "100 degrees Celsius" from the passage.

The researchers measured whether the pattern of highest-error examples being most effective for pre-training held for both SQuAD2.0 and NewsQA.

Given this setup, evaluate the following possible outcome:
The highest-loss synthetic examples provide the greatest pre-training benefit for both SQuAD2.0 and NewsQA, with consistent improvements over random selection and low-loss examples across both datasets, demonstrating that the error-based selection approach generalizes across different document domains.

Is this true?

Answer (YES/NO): YES